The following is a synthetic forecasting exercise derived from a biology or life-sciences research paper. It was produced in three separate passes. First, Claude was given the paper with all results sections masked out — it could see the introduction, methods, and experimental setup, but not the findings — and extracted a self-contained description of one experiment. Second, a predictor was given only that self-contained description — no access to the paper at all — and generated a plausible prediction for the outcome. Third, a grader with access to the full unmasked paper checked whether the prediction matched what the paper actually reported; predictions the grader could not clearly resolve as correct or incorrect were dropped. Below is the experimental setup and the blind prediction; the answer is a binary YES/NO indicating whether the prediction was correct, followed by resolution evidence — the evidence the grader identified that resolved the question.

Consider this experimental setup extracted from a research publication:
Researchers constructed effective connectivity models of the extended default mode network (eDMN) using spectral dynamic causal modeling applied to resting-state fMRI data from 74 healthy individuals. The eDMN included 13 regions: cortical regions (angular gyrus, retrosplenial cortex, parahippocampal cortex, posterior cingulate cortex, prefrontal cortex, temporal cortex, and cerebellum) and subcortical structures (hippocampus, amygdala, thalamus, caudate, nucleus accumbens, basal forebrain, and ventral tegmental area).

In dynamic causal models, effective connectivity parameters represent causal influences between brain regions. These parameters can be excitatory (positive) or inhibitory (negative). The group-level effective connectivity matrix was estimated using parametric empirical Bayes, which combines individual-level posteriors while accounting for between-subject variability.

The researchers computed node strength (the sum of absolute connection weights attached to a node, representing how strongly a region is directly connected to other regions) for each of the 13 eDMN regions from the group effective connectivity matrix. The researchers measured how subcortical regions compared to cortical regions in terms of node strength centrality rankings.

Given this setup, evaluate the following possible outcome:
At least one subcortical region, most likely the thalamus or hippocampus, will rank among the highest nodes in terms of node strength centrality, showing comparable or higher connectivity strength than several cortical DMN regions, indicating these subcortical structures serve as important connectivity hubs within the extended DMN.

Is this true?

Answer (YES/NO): NO